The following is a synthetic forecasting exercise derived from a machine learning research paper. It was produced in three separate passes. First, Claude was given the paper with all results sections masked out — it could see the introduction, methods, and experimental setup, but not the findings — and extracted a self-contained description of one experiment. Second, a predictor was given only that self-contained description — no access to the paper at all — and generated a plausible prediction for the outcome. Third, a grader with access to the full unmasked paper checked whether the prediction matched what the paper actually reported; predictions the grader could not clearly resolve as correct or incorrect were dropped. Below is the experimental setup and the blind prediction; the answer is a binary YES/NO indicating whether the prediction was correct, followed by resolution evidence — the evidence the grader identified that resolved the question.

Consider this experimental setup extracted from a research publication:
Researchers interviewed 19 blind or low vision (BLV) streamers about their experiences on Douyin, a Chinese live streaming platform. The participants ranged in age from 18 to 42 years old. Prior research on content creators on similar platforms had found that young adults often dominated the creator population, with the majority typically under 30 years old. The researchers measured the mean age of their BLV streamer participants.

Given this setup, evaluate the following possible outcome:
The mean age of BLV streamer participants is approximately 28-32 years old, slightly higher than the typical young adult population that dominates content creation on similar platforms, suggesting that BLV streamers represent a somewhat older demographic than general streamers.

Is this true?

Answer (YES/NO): YES